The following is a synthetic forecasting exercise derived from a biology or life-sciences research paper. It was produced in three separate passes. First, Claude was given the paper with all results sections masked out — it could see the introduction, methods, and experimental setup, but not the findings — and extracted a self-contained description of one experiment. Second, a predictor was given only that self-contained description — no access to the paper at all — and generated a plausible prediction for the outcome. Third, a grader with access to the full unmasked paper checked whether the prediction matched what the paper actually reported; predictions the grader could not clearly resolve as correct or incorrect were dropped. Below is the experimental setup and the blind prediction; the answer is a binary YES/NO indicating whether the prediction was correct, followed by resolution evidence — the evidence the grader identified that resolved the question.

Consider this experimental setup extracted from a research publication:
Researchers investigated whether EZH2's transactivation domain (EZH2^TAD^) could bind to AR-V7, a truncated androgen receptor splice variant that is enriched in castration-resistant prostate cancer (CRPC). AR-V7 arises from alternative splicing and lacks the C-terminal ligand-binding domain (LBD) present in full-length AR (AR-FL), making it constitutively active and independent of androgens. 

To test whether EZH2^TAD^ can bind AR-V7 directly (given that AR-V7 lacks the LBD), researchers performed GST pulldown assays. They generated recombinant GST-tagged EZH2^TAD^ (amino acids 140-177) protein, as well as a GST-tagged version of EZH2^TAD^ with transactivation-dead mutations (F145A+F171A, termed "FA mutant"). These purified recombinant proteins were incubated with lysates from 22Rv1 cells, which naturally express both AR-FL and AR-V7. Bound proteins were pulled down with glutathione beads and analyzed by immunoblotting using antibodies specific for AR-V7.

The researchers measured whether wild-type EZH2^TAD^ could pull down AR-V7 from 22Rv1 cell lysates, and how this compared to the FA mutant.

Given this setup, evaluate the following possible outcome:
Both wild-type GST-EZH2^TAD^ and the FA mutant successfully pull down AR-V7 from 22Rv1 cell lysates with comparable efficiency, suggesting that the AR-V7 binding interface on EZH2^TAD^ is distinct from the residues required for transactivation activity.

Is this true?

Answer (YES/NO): NO